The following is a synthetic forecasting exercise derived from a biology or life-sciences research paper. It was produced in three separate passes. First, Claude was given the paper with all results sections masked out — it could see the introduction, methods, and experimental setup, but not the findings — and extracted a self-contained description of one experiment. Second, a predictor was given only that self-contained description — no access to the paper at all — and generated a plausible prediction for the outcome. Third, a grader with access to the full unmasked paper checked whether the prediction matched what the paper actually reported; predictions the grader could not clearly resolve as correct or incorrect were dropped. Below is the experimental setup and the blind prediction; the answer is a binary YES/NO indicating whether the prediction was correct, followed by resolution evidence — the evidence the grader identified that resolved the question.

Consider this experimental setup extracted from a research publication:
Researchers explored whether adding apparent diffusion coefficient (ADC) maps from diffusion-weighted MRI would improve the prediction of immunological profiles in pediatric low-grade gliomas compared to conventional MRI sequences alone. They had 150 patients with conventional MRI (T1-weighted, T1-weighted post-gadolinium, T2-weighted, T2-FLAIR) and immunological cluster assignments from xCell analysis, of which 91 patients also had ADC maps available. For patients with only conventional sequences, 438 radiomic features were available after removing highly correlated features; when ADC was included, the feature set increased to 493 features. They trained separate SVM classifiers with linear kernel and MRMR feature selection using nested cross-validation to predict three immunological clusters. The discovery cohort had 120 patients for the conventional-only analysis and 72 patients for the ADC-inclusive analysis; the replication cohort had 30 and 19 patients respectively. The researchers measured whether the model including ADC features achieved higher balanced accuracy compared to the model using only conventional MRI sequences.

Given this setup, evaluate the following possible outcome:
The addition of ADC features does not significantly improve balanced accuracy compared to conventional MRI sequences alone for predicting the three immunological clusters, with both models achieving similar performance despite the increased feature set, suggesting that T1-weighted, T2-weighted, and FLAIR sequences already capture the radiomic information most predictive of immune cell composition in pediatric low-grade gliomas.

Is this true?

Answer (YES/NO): NO